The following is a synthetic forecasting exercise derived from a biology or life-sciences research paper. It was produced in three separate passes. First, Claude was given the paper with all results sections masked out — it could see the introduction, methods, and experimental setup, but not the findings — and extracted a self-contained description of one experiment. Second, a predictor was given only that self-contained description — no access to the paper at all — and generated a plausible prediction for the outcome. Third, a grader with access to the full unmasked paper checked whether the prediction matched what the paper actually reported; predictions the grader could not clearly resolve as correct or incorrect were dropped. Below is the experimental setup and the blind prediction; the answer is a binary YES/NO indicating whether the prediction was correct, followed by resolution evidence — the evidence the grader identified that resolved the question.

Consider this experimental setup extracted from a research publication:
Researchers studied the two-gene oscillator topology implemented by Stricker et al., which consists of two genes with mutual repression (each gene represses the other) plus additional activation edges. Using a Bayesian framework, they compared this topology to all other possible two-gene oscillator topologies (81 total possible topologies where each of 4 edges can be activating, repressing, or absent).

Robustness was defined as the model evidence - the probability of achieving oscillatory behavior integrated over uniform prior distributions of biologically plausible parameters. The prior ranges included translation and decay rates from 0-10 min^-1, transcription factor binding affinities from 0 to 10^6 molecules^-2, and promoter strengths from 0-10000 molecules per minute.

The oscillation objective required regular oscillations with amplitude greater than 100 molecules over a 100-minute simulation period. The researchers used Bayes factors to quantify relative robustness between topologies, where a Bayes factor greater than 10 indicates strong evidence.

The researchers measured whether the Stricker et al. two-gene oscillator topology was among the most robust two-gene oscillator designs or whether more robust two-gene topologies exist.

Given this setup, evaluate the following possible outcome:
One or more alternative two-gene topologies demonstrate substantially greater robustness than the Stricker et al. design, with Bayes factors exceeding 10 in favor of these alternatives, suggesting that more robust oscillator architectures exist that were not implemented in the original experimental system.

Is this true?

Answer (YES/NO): NO